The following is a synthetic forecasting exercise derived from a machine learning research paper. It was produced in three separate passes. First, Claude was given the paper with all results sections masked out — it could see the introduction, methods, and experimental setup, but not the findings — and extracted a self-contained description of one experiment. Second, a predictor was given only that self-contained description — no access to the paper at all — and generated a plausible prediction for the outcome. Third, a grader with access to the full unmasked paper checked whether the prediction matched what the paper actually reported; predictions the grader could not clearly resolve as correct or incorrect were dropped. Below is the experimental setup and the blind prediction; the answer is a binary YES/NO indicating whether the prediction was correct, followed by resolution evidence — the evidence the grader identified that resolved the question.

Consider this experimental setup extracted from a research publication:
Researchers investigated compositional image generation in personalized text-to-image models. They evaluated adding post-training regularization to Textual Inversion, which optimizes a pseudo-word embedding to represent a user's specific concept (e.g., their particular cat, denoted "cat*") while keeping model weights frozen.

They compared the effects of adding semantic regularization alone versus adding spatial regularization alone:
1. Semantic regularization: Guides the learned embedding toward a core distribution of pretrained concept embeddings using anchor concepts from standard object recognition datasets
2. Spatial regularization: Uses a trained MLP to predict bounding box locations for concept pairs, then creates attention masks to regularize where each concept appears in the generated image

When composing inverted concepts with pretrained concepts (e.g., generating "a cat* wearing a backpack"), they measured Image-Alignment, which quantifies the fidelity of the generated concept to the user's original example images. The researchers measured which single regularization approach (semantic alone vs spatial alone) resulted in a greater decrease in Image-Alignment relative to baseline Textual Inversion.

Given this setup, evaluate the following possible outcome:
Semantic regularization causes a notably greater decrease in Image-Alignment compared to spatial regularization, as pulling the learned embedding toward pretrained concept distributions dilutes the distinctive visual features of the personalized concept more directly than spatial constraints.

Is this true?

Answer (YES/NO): NO